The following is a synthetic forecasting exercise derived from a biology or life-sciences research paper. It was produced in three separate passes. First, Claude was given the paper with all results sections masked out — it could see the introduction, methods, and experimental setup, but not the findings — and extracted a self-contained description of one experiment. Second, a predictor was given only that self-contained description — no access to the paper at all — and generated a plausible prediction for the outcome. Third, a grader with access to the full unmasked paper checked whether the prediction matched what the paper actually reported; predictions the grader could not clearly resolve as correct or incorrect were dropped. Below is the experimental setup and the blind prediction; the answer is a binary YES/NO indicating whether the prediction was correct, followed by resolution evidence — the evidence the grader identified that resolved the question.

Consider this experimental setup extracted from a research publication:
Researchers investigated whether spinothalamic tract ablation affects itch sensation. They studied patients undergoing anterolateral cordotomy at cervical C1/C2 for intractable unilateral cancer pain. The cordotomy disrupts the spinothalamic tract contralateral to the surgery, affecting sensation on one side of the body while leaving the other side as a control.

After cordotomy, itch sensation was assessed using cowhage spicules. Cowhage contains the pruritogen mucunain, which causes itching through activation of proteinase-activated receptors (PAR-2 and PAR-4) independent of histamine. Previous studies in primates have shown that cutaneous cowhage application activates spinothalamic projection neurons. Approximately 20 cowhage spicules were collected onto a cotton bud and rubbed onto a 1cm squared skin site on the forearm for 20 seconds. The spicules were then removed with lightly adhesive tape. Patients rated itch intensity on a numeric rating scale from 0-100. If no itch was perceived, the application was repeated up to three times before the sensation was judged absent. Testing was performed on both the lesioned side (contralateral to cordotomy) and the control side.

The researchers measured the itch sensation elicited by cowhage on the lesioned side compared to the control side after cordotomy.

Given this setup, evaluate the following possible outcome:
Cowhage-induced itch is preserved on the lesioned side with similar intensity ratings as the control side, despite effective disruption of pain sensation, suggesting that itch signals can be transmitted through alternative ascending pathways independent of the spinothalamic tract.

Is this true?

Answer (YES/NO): NO